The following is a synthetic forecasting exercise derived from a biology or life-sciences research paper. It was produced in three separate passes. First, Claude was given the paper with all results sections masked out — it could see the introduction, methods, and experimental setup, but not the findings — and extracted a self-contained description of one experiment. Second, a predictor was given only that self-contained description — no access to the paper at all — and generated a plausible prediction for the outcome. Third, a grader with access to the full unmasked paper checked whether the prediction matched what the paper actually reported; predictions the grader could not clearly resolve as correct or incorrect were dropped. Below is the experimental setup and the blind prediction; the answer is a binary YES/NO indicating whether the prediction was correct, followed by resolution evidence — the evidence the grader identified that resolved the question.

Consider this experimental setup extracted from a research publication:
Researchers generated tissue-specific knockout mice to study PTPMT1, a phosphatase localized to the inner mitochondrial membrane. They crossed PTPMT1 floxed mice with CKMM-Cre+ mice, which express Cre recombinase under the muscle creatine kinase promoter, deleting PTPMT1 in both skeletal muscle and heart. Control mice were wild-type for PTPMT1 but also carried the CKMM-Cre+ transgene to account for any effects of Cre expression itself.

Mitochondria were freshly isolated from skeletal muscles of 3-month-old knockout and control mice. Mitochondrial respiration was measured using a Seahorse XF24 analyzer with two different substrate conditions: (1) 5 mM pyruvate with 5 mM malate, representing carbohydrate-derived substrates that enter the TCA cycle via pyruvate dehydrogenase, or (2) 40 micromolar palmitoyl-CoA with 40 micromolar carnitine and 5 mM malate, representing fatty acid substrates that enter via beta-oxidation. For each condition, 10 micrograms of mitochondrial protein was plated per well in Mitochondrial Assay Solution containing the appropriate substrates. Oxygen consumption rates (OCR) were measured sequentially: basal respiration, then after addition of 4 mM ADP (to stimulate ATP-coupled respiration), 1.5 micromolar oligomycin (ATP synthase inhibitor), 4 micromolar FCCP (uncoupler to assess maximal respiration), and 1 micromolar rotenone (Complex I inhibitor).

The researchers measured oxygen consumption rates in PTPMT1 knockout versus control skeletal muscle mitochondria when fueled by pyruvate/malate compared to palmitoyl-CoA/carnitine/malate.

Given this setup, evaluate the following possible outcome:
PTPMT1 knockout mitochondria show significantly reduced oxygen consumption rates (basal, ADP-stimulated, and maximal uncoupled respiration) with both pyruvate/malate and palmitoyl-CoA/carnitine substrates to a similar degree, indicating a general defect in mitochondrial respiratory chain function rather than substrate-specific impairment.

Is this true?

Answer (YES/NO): NO